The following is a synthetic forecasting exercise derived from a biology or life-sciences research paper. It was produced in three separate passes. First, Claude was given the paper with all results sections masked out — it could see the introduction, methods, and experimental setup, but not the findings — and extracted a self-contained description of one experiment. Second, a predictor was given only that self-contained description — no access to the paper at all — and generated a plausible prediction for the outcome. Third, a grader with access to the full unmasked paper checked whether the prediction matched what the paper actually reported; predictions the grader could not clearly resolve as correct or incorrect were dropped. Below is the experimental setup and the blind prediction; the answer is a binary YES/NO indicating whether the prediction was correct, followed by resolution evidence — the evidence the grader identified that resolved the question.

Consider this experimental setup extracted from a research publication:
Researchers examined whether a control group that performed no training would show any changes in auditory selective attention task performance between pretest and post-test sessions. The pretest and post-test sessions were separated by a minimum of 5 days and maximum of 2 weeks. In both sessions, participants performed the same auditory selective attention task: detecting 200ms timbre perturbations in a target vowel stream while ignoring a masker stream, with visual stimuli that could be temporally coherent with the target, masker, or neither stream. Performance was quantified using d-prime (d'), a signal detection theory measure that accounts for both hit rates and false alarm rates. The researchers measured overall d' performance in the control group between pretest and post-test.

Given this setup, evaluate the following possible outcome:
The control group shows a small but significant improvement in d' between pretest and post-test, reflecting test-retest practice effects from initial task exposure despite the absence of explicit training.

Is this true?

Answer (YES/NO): NO